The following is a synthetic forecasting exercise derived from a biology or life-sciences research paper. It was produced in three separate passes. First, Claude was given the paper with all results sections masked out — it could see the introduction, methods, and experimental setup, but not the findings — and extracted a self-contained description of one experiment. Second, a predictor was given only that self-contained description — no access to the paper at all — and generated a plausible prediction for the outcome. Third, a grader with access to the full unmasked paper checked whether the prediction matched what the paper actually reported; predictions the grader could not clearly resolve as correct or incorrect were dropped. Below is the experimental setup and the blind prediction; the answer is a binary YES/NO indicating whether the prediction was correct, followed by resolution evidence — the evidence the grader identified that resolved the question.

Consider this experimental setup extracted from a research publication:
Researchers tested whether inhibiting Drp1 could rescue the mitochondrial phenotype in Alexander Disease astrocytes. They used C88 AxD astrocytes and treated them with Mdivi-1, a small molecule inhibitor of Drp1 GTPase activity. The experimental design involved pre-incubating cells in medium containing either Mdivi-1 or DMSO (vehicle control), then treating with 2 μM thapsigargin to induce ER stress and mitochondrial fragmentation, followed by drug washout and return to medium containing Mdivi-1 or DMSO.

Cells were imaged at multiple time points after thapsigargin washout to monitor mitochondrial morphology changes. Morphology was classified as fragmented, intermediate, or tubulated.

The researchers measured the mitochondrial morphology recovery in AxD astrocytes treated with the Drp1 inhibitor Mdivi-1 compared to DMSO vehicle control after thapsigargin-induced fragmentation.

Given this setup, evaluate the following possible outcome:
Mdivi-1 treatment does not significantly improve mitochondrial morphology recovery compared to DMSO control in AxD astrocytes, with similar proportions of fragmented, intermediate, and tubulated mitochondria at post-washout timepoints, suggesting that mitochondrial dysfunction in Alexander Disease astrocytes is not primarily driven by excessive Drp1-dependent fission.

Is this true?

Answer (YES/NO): NO